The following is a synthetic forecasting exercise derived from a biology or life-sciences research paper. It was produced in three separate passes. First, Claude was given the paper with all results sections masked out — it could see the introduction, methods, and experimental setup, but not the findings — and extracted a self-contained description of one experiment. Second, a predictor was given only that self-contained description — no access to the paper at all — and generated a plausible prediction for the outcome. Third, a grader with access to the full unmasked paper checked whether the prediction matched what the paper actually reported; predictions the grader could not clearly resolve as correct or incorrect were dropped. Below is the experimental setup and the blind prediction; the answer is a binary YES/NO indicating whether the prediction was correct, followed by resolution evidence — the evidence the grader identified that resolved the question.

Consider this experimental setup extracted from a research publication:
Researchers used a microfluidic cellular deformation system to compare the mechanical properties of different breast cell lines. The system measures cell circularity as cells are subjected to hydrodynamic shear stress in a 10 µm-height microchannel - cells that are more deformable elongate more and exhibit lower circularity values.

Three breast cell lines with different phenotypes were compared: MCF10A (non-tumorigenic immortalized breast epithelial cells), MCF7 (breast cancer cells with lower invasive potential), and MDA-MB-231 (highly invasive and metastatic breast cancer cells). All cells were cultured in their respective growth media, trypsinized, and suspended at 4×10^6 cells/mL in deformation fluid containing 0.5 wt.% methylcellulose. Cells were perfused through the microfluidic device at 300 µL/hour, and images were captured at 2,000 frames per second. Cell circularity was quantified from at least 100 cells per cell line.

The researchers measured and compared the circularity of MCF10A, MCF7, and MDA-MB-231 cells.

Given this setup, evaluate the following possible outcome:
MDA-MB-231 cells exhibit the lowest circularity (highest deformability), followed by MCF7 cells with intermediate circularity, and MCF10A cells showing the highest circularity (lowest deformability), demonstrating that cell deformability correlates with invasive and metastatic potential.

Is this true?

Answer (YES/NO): NO